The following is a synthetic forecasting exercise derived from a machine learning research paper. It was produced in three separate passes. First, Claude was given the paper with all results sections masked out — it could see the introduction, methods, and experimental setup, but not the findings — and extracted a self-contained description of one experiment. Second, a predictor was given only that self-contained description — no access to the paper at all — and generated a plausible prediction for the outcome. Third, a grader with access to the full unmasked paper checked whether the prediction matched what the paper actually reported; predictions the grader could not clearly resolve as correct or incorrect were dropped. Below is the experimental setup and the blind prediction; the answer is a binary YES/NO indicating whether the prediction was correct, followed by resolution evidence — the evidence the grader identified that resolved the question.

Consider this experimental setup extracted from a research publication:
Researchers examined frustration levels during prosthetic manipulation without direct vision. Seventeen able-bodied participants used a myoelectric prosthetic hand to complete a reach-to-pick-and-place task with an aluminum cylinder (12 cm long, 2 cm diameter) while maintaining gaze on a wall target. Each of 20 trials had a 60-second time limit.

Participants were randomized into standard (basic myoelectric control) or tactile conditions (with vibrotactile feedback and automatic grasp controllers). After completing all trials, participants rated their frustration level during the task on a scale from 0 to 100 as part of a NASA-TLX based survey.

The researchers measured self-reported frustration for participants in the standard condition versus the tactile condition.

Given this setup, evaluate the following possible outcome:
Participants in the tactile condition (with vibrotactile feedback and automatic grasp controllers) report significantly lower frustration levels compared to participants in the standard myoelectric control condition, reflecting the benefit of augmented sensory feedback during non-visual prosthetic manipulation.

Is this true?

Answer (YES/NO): NO